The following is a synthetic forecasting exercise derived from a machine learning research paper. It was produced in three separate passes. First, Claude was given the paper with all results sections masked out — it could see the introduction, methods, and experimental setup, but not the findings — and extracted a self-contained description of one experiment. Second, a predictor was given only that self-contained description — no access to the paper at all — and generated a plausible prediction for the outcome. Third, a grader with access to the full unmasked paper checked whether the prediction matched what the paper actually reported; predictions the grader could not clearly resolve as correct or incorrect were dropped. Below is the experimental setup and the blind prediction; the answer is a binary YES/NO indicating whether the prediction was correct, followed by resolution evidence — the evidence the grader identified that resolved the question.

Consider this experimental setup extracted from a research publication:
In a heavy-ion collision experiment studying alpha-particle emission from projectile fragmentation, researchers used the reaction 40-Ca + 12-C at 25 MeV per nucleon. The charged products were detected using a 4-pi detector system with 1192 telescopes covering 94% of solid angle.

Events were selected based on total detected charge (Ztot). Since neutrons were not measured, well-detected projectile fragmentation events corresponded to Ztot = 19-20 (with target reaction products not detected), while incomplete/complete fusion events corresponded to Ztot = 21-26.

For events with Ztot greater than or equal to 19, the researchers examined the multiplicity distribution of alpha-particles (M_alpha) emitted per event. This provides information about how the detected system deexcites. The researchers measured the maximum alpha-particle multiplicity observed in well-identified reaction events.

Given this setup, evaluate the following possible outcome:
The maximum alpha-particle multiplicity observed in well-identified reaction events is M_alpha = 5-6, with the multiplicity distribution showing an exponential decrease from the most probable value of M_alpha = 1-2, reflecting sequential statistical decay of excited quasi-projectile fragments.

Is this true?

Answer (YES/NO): NO